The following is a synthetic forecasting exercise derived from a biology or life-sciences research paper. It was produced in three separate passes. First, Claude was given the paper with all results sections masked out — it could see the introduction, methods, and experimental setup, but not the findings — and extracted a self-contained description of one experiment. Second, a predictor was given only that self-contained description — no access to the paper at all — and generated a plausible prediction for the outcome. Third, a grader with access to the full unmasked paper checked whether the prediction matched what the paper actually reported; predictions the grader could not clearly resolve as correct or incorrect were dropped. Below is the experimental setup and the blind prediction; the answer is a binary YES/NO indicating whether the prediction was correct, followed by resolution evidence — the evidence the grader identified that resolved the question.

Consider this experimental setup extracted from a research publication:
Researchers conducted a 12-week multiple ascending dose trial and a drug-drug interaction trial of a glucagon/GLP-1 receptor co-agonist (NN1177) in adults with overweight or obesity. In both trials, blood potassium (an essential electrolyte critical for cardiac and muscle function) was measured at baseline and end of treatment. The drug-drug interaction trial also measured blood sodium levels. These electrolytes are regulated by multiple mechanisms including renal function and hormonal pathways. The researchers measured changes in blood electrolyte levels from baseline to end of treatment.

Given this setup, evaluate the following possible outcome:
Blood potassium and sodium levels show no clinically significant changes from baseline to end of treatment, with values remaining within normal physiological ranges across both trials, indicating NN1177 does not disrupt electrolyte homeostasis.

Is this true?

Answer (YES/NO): NO